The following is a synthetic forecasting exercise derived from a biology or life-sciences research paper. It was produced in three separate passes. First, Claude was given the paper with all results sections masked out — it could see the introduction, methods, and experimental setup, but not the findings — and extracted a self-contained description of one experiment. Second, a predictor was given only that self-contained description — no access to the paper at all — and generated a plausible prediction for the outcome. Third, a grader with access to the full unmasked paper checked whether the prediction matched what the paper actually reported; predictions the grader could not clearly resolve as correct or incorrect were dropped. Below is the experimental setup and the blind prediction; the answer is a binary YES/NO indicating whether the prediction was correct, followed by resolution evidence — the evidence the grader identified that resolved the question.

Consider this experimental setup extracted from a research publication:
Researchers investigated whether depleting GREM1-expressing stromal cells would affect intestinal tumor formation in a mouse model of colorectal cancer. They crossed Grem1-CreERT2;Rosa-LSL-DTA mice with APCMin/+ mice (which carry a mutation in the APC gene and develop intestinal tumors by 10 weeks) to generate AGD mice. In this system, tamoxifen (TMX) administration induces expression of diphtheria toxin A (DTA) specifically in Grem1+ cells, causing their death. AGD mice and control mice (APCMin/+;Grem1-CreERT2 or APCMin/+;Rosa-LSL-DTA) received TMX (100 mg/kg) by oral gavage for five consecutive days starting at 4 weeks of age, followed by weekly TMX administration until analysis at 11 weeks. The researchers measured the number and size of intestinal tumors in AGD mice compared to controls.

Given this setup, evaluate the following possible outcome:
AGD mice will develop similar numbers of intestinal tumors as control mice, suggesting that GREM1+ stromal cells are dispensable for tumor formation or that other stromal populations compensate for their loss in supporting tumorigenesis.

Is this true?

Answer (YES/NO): YES